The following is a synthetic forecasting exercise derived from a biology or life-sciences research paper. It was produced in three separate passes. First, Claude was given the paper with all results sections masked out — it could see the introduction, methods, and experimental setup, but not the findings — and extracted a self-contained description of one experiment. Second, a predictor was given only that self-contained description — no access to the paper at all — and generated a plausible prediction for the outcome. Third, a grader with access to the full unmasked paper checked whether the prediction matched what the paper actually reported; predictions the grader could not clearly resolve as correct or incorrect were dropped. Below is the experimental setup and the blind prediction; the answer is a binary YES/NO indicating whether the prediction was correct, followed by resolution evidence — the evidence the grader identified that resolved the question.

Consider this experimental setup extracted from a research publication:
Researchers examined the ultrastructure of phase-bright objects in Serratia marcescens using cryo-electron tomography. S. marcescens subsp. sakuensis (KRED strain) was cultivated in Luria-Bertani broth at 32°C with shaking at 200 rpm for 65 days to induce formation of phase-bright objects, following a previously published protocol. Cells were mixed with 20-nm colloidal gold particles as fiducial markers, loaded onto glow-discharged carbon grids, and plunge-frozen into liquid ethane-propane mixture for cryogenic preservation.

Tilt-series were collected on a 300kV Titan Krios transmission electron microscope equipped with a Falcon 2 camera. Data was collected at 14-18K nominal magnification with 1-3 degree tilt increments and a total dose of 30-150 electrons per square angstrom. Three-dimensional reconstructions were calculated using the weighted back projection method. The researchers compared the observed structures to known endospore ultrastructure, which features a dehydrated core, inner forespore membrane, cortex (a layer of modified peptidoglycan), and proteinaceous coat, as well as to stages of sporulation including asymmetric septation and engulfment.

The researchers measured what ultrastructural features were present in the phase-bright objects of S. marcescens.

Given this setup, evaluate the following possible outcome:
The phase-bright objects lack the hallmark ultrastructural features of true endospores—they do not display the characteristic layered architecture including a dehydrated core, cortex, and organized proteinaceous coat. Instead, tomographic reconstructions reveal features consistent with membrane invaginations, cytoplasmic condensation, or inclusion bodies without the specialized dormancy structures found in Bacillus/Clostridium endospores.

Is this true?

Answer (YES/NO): NO